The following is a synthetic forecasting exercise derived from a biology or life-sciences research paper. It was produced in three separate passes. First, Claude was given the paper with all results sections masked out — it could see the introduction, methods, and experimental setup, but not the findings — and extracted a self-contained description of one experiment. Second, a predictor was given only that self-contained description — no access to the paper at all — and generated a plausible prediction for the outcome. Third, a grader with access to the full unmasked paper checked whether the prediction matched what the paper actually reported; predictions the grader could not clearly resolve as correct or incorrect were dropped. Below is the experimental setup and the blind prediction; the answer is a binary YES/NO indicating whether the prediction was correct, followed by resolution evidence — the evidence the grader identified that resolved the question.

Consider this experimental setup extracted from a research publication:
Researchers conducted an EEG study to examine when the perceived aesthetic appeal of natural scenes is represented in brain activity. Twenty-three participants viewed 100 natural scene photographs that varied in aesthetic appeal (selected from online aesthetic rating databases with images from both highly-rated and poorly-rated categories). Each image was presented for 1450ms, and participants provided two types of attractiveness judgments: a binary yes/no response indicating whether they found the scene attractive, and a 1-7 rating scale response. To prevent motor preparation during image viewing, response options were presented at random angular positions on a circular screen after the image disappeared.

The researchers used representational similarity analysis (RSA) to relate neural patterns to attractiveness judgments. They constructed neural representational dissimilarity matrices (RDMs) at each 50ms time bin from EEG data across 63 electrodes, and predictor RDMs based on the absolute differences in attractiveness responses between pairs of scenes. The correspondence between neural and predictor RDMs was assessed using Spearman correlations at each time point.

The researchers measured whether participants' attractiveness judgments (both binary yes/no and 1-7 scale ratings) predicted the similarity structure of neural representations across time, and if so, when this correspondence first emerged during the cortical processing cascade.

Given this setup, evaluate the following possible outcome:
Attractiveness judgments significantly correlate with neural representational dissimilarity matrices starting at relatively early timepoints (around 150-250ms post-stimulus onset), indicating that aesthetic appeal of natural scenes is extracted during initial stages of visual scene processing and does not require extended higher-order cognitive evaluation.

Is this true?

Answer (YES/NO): YES